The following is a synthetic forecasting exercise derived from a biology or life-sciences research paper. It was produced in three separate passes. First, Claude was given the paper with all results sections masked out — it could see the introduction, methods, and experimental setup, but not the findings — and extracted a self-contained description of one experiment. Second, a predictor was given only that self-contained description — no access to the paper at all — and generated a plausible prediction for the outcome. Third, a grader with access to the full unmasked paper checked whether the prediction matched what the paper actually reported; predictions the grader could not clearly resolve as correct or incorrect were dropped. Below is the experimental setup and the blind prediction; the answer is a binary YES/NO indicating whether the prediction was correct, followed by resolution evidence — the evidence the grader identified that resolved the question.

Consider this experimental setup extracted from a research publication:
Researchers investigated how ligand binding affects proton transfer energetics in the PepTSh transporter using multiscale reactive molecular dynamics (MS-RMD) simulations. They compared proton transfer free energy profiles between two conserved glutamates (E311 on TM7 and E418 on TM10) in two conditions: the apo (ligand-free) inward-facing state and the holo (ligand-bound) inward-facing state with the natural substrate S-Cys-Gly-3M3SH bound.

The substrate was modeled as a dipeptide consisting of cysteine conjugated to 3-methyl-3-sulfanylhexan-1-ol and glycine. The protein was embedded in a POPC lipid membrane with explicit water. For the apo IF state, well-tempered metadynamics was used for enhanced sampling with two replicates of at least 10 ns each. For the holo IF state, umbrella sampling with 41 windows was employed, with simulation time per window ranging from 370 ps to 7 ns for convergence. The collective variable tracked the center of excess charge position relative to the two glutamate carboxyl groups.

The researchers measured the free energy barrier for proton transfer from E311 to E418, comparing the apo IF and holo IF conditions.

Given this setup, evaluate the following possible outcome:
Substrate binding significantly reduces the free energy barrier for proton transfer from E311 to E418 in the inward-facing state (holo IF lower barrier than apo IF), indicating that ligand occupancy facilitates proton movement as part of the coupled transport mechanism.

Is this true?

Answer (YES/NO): NO